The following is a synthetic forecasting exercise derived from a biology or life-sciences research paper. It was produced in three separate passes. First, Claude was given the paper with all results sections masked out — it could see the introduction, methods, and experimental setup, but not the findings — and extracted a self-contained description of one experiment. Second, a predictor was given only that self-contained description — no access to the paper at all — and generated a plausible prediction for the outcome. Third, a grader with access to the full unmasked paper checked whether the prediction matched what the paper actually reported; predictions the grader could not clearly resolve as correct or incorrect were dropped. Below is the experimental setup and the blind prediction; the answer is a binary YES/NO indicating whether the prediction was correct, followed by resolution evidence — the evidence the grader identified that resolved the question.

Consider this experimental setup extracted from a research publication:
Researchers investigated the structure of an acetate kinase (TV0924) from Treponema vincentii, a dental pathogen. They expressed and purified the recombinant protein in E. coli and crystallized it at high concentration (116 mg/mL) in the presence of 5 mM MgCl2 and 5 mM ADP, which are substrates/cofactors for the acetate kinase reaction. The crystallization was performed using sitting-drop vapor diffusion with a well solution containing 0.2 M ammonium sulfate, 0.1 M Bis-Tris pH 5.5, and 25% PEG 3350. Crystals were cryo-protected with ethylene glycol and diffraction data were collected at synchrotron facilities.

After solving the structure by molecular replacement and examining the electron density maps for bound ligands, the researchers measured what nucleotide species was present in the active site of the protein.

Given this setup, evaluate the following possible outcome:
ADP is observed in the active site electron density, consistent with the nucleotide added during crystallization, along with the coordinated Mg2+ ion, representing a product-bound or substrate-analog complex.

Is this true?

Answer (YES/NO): NO